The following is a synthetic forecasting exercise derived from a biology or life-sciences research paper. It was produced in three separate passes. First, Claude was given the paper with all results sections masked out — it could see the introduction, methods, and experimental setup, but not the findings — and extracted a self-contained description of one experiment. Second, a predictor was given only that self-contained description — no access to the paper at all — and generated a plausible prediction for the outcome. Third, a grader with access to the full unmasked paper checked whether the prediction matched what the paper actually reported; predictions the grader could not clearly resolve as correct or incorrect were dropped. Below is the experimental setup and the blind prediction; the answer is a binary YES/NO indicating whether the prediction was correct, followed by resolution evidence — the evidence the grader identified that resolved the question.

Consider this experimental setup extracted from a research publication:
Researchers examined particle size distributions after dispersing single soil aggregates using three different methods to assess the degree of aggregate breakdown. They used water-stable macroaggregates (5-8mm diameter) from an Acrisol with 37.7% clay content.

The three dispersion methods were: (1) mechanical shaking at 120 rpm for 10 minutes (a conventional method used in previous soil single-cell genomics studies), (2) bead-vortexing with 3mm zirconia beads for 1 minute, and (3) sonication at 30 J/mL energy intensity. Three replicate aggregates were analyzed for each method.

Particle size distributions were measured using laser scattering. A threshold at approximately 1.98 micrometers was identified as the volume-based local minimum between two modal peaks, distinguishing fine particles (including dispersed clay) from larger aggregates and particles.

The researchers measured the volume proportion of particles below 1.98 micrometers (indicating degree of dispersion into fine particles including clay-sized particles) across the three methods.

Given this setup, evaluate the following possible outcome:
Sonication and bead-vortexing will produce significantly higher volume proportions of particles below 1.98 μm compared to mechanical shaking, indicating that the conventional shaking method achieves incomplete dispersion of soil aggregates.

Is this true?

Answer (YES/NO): YES